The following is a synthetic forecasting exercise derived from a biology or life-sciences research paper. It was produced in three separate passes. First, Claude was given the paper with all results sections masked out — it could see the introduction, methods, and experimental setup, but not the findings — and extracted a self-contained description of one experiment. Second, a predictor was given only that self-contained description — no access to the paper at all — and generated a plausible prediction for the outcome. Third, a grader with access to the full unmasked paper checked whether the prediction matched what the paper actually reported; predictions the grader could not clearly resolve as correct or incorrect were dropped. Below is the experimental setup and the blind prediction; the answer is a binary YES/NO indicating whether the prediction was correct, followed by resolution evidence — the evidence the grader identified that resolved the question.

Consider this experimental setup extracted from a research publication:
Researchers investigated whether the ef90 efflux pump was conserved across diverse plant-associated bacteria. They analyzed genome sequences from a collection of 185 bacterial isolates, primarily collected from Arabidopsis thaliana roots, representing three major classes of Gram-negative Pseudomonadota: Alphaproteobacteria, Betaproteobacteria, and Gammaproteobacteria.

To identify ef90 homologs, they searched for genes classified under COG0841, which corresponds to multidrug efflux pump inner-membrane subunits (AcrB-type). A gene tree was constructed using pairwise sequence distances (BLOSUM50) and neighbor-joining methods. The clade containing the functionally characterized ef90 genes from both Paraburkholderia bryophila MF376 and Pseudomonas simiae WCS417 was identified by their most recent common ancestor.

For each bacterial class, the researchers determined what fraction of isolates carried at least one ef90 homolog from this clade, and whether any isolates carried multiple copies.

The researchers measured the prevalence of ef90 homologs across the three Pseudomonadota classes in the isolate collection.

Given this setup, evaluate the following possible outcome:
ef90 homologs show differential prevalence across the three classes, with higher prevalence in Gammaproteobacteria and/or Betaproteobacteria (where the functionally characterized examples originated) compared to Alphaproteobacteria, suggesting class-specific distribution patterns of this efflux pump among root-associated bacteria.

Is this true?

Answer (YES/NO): YES